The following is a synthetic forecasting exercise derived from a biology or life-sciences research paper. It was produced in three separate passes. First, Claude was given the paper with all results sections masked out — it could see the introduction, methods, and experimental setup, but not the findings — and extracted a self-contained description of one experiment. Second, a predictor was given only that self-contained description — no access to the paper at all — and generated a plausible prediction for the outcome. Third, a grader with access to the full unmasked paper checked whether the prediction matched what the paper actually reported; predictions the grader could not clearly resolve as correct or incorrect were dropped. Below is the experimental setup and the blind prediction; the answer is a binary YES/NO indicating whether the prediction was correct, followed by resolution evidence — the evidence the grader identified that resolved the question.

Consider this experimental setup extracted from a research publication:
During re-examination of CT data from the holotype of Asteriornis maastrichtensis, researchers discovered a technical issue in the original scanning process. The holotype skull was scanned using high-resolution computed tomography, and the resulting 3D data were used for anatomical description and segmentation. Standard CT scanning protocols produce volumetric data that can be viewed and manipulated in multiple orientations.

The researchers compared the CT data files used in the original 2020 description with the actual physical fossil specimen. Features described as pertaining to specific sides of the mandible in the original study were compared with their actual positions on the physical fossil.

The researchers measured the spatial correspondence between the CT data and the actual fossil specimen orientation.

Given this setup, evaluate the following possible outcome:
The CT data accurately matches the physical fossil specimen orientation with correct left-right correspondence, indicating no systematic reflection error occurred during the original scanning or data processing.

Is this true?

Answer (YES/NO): NO